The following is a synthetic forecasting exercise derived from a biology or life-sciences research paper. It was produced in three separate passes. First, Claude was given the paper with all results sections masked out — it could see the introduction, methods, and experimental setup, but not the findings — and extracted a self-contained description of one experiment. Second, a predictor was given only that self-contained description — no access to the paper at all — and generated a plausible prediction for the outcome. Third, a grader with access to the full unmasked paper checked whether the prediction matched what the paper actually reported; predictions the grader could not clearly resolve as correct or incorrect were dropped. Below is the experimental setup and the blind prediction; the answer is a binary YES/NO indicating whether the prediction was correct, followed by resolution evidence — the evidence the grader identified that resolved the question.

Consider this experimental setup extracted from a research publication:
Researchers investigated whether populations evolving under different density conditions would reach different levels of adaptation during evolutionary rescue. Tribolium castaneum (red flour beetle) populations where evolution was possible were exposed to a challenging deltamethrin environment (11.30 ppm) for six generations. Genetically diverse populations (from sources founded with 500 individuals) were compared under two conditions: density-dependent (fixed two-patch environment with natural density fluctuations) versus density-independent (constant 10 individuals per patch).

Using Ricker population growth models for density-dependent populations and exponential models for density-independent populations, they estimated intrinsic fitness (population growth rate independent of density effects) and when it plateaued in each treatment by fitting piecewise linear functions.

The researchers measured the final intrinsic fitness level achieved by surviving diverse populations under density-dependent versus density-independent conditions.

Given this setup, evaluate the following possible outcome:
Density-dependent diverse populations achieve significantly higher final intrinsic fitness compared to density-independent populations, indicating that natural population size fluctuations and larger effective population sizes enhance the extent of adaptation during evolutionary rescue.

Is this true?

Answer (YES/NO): NO